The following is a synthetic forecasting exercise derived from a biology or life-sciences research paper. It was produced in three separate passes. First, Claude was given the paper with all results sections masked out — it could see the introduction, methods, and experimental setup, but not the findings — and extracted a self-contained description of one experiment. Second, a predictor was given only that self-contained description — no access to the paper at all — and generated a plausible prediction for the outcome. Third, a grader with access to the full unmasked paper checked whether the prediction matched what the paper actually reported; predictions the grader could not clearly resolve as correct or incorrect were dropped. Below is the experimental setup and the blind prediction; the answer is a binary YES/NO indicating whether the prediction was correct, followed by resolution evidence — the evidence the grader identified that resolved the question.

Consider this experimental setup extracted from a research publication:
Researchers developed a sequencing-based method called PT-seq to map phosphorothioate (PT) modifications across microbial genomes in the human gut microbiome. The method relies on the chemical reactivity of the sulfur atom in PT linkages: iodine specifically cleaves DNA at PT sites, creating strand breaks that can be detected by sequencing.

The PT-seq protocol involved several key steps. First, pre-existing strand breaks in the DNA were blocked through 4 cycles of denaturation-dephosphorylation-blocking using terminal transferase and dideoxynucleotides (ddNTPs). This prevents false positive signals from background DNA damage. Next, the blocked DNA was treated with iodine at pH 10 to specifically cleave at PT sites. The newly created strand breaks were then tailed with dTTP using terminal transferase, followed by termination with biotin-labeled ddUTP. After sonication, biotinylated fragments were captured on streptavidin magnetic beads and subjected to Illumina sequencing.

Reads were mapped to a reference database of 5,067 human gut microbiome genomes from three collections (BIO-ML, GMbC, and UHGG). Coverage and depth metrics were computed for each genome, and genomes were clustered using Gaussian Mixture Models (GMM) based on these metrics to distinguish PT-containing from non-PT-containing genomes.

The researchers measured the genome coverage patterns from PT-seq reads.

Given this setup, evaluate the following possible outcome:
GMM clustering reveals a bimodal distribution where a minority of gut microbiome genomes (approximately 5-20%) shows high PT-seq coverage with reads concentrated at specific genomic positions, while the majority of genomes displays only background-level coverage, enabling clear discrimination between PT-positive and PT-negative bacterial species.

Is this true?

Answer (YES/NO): NO